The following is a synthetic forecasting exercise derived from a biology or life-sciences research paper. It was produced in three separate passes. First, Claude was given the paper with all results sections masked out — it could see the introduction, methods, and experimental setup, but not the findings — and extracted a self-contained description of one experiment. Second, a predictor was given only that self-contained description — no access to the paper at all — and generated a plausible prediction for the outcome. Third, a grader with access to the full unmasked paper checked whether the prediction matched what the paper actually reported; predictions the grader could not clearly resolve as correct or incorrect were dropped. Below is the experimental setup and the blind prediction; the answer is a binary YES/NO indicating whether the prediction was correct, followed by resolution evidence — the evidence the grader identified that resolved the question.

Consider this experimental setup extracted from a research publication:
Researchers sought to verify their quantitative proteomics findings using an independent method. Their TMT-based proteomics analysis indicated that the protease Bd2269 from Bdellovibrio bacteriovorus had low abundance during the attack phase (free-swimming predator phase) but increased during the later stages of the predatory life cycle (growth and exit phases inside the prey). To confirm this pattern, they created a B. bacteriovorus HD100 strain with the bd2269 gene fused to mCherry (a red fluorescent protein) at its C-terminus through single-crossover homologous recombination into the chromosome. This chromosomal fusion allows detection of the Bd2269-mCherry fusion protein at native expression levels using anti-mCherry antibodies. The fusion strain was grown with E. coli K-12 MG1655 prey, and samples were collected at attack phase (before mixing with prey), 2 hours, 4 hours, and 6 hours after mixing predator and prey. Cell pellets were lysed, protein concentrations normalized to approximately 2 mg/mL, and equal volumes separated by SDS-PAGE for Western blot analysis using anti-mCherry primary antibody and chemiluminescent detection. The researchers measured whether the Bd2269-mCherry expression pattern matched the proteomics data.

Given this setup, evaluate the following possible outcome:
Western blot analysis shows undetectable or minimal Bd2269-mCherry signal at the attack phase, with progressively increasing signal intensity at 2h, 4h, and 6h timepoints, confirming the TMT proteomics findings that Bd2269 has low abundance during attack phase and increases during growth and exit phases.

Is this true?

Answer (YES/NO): NO